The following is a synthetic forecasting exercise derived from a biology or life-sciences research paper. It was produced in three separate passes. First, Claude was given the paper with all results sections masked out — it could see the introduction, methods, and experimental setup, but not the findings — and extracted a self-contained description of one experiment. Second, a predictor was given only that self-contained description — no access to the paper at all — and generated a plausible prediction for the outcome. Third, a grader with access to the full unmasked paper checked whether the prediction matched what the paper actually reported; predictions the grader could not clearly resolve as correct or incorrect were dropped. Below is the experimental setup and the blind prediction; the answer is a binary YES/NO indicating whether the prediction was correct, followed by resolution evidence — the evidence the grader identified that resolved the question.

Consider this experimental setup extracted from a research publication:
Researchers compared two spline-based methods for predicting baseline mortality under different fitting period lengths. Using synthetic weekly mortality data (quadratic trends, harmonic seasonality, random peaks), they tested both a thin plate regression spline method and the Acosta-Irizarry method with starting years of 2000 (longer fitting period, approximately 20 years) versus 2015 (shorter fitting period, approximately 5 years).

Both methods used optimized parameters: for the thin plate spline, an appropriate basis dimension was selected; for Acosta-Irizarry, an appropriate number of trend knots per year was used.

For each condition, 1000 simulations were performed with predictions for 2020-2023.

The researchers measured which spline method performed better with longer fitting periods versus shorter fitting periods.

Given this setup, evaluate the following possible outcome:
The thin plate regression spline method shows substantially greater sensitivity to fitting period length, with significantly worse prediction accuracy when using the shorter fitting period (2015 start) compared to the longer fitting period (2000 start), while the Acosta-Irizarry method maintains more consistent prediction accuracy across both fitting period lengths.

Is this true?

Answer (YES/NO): YES